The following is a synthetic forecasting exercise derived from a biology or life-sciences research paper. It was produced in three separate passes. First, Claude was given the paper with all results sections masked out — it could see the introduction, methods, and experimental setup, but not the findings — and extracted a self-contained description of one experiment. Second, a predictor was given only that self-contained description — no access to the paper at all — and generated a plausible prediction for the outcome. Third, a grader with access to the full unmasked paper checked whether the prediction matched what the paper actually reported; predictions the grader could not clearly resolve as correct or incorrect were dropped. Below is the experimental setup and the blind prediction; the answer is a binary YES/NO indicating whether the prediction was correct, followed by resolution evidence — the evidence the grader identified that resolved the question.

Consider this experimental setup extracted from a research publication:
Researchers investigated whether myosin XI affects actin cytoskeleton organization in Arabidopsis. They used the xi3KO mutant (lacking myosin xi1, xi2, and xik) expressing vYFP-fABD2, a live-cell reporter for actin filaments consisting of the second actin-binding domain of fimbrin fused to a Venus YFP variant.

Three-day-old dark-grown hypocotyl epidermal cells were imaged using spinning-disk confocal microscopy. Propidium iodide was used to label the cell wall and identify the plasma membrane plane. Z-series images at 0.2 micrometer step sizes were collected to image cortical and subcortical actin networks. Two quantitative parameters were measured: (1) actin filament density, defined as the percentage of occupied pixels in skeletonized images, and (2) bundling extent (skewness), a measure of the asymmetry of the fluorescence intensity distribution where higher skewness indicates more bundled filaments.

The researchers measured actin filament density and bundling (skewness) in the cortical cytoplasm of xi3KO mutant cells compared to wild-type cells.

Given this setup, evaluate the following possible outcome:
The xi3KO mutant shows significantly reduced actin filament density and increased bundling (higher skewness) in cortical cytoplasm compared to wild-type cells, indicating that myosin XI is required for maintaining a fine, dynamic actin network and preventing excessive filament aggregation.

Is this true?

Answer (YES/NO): YES